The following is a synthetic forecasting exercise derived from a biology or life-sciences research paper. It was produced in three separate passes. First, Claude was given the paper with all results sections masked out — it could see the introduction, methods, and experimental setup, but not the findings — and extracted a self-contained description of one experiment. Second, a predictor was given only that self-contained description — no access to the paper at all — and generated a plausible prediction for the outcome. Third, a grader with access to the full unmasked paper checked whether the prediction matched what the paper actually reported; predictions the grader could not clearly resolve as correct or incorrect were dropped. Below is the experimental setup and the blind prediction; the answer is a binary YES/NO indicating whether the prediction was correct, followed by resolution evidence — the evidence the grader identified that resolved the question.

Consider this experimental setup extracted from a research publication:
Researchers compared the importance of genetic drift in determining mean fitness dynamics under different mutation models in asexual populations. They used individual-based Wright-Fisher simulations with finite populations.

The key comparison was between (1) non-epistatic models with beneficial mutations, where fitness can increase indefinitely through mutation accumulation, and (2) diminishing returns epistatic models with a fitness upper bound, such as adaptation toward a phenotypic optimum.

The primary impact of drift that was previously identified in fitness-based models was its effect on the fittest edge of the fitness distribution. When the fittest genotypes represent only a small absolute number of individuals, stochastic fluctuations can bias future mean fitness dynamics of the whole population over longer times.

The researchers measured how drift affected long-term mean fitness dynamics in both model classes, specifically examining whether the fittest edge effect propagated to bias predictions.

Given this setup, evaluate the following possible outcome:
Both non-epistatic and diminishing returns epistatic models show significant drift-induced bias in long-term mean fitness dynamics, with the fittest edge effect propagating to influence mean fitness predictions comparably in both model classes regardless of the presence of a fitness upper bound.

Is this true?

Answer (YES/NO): NO